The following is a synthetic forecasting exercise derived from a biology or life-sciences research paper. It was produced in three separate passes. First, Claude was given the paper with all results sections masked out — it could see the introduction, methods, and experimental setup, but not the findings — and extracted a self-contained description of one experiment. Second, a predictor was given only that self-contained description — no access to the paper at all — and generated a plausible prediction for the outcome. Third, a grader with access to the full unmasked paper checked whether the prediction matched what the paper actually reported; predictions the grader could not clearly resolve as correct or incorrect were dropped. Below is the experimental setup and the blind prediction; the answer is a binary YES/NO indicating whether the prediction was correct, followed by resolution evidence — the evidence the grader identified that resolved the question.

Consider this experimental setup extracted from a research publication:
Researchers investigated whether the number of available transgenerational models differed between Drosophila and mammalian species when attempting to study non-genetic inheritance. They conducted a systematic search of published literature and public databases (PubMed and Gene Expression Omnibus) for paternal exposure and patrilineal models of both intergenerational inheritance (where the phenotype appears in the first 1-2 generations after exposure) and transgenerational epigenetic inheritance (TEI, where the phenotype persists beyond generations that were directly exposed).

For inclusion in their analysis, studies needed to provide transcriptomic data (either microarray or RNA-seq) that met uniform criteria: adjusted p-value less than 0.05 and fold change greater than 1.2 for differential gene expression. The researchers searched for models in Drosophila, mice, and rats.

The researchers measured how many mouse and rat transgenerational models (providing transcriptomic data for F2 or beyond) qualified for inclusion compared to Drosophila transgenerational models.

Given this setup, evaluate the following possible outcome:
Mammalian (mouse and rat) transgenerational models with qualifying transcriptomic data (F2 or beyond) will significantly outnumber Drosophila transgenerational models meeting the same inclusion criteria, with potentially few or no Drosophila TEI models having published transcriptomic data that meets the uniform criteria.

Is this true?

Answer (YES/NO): NO